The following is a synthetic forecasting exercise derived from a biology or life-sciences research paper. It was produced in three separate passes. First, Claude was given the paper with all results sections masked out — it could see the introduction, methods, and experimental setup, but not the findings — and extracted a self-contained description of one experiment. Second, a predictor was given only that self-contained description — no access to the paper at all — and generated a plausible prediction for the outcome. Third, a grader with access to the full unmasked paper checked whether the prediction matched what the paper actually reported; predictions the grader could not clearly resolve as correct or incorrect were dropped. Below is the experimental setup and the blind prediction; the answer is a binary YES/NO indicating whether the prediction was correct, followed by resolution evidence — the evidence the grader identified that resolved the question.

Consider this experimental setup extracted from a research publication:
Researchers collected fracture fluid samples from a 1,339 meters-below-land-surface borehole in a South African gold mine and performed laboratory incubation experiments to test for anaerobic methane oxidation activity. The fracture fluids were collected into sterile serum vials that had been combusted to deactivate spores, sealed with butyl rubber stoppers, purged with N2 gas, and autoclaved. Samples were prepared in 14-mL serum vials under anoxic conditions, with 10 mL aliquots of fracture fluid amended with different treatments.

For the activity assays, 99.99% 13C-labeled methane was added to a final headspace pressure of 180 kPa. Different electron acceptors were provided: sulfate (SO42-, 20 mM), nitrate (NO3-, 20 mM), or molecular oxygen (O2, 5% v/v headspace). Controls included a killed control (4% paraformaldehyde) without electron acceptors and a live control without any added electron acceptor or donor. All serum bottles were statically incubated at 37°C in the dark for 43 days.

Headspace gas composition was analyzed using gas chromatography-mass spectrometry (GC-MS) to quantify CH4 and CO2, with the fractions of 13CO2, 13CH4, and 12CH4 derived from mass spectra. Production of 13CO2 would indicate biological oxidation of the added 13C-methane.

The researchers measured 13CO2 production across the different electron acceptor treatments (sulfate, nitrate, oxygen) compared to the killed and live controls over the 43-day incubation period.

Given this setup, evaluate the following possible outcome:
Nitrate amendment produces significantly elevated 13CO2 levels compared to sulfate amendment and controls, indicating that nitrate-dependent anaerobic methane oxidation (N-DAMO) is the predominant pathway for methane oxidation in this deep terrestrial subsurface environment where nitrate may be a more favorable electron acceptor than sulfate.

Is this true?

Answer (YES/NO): NO